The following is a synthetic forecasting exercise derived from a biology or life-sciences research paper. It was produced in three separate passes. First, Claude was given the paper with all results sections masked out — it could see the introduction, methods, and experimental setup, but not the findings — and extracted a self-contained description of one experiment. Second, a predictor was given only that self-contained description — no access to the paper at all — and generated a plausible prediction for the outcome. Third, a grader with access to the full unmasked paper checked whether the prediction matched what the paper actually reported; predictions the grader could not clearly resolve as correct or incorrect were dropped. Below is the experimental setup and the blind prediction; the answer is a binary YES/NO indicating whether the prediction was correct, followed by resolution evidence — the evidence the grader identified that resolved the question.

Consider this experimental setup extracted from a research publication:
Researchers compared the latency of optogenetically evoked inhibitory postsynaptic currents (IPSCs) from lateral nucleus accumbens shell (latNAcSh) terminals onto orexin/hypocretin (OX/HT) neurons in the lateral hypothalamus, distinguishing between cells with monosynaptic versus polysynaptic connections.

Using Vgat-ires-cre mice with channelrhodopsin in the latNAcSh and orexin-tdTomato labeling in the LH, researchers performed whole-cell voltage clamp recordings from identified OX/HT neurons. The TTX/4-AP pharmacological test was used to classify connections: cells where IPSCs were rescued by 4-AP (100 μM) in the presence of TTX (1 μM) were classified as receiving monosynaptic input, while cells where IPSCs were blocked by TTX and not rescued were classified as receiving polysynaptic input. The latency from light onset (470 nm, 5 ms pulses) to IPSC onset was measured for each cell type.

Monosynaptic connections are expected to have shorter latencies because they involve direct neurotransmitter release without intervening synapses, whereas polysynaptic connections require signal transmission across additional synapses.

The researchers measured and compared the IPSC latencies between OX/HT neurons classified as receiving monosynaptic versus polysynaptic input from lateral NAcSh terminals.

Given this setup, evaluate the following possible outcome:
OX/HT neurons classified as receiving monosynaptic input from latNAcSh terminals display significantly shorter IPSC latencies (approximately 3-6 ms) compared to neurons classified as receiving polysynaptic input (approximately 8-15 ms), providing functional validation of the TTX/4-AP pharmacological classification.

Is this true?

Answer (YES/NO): NO